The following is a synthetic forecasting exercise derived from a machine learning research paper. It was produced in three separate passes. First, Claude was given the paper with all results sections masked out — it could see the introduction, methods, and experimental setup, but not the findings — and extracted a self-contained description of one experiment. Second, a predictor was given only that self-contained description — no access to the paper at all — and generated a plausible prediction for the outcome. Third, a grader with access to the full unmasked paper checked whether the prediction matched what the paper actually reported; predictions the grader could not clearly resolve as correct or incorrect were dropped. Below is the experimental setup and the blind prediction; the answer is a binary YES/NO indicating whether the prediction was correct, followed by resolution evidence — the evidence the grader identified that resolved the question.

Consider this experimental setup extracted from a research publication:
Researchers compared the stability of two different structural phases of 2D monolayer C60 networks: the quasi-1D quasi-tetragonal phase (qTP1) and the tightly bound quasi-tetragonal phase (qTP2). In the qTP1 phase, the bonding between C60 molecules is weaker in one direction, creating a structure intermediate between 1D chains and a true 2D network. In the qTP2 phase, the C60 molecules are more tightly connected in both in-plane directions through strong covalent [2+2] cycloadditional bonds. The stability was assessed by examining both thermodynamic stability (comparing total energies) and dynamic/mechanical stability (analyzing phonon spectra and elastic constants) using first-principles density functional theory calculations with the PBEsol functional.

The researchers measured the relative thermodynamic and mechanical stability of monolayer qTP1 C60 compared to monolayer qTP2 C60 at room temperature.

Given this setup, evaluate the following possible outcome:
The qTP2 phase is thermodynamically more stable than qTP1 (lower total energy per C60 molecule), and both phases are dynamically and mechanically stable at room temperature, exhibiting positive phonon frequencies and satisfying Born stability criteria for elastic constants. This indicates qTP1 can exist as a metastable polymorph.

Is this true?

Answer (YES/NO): NO